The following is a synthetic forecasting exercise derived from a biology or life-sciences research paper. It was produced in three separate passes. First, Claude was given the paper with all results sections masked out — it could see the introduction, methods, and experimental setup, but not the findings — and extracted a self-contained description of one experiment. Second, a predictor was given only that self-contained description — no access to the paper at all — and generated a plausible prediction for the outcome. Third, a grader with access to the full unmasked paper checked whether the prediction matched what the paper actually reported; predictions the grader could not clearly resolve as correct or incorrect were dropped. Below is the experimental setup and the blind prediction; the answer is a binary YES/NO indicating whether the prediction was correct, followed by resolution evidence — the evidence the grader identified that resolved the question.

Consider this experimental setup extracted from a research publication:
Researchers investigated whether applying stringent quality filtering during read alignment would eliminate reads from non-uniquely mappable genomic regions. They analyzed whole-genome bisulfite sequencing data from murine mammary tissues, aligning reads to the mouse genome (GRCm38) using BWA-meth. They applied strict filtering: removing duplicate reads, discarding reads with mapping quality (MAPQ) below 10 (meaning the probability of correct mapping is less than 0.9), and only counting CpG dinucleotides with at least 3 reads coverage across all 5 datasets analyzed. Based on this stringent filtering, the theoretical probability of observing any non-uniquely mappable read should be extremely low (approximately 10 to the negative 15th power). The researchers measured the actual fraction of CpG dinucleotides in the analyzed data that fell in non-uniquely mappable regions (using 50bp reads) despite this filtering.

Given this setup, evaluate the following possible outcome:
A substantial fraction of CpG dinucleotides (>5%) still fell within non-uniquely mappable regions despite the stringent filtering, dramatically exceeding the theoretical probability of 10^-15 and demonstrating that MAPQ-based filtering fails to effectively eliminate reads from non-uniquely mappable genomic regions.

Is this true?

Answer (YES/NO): NO